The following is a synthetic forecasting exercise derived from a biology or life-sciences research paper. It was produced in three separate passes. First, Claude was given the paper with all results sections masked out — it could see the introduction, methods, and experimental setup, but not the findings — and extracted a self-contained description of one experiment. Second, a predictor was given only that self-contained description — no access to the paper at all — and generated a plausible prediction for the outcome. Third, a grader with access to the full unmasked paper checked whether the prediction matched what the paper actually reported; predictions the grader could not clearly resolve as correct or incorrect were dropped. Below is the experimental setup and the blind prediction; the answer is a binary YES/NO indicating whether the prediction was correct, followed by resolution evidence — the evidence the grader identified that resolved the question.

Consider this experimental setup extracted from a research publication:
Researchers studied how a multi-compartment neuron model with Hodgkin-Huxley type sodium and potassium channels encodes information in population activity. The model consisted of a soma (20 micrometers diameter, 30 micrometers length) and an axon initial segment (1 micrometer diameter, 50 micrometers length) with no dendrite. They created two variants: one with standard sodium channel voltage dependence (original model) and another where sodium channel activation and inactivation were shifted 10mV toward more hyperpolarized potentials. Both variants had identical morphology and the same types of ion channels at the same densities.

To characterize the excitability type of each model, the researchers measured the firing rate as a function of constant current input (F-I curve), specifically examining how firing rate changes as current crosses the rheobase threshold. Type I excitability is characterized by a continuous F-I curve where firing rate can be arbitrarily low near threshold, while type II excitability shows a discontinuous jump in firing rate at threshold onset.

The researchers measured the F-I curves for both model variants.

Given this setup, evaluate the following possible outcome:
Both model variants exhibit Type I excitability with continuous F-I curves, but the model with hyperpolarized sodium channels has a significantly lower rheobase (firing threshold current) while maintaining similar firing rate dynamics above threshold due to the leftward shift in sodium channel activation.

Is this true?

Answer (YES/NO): NO